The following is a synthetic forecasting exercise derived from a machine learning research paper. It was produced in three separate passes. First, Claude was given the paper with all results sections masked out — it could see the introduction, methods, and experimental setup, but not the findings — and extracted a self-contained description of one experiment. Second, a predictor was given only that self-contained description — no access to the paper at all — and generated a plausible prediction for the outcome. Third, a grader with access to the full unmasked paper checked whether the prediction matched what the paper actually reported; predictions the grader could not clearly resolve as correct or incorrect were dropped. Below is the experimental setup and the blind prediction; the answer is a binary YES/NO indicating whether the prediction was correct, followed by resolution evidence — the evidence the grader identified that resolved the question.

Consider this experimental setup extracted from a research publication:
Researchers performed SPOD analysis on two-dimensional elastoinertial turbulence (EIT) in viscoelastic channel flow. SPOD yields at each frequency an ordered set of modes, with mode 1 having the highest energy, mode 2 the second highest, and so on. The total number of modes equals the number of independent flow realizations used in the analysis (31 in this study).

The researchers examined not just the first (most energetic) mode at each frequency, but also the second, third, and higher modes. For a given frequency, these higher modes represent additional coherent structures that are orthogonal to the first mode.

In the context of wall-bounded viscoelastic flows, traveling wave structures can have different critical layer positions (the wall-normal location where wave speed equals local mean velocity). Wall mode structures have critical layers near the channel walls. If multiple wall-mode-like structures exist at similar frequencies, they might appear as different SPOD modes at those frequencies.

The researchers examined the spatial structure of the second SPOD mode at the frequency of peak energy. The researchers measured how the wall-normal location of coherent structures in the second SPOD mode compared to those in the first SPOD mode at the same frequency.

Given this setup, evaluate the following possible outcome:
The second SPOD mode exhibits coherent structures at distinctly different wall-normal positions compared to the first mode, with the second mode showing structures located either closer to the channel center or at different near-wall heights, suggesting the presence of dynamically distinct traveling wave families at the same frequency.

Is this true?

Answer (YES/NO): NO